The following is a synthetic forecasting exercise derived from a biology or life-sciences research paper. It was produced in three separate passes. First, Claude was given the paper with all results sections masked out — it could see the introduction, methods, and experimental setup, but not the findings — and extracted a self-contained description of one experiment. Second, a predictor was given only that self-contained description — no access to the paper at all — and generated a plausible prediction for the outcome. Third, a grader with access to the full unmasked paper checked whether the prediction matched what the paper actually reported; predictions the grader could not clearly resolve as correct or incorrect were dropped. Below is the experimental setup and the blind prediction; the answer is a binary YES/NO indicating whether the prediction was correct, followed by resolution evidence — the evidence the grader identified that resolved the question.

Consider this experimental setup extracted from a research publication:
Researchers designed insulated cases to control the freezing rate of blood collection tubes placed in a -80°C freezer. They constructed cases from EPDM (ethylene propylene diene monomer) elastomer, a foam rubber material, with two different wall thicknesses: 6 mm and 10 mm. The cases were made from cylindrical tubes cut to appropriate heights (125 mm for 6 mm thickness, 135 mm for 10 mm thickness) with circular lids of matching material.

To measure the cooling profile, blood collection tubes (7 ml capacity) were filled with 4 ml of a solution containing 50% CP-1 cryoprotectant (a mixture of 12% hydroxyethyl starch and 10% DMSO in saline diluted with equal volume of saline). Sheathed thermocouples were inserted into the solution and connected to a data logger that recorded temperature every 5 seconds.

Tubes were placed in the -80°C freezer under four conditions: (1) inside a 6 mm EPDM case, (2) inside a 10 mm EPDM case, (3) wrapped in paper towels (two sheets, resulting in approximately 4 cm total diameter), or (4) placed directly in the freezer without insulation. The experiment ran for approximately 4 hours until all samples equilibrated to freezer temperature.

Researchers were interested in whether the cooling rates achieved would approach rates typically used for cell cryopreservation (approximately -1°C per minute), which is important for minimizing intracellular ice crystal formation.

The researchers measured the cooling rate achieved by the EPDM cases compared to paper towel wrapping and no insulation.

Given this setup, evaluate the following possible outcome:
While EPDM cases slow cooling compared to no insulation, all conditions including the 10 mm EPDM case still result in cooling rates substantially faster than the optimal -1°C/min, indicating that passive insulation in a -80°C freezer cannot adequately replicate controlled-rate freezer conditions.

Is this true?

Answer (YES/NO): YES